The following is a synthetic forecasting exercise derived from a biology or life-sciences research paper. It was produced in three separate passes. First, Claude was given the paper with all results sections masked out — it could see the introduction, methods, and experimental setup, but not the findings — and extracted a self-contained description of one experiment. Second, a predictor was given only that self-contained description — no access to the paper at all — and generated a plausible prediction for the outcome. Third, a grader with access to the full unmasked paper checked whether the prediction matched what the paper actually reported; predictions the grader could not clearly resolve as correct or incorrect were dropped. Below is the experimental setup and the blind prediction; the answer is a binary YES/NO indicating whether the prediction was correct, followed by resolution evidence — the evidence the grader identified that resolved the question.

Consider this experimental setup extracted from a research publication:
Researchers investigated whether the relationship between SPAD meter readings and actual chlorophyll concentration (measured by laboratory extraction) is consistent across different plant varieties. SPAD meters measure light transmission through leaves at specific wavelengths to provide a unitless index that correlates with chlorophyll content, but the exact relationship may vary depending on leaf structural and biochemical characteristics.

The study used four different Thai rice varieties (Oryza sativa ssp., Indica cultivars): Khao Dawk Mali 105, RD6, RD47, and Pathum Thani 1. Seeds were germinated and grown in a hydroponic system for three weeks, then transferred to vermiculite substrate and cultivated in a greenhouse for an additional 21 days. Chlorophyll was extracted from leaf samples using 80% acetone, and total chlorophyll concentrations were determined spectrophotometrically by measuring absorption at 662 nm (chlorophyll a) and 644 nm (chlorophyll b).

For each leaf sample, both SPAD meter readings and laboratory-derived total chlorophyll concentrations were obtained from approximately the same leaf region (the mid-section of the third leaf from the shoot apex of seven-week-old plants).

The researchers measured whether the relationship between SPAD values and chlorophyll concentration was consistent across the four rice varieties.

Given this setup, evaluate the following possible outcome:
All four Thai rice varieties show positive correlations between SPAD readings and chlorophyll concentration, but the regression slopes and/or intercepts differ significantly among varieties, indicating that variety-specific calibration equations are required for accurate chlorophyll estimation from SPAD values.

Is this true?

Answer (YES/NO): YES